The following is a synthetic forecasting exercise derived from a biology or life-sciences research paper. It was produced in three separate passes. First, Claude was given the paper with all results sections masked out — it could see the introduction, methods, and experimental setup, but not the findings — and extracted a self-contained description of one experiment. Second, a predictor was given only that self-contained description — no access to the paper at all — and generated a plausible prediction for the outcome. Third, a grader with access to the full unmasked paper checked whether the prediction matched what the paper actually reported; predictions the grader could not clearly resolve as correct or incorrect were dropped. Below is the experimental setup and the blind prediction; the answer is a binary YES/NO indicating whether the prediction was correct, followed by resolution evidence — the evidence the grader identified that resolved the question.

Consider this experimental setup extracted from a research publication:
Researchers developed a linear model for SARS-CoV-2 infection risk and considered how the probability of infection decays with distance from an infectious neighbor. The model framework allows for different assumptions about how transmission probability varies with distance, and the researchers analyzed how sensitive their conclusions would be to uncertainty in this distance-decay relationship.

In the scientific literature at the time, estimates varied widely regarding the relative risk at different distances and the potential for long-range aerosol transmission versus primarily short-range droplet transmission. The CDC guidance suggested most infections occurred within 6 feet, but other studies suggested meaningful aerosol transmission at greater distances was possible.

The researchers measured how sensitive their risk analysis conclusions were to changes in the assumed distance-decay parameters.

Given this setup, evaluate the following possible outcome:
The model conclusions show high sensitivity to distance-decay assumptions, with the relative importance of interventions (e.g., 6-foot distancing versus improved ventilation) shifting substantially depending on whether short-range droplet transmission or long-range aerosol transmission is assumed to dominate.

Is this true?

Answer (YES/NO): NO